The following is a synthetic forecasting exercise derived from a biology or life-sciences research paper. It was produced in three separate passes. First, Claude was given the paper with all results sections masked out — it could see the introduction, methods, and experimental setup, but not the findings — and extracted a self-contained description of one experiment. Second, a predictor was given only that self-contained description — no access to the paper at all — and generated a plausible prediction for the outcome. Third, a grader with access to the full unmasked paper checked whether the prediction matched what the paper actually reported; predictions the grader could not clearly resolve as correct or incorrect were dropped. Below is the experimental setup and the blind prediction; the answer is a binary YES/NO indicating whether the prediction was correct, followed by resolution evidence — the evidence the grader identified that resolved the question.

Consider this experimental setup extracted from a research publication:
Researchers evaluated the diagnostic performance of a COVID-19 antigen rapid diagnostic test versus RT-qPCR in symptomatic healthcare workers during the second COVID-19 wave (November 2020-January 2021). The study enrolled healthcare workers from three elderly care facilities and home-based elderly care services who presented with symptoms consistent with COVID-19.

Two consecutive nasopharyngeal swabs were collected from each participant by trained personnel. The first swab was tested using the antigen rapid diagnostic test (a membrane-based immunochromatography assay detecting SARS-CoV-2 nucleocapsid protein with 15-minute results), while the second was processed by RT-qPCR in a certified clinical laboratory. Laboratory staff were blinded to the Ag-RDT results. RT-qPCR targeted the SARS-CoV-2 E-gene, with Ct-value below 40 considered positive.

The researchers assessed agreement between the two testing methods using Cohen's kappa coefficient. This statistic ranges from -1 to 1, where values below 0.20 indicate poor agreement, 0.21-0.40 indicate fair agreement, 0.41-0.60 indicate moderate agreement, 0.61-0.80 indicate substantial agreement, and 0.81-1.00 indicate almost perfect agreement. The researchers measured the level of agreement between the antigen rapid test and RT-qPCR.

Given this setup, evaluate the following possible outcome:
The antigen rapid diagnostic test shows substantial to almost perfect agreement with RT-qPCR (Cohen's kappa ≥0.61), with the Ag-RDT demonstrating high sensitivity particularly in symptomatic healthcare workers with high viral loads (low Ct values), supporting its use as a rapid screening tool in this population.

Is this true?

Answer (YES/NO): YES